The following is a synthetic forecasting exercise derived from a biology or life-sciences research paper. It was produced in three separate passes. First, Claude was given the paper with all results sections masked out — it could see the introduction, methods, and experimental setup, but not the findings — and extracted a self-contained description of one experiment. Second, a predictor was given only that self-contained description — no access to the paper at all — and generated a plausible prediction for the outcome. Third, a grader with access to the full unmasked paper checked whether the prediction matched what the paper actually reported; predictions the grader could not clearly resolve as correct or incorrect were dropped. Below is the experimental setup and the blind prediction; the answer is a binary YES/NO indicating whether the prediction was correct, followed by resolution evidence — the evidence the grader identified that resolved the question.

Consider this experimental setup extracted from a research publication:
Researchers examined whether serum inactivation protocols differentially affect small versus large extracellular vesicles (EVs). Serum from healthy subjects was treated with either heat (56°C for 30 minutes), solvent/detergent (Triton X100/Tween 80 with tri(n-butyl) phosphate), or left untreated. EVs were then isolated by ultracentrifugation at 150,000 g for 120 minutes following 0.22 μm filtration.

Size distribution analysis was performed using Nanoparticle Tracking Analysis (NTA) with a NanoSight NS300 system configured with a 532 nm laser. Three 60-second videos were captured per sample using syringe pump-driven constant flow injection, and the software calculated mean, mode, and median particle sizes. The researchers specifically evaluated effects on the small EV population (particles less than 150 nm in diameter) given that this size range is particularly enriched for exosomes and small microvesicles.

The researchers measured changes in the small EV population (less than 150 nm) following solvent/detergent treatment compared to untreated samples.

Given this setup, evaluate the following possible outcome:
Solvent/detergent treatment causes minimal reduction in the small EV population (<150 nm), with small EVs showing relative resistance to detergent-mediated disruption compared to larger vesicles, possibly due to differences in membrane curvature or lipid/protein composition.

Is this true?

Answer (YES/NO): YES